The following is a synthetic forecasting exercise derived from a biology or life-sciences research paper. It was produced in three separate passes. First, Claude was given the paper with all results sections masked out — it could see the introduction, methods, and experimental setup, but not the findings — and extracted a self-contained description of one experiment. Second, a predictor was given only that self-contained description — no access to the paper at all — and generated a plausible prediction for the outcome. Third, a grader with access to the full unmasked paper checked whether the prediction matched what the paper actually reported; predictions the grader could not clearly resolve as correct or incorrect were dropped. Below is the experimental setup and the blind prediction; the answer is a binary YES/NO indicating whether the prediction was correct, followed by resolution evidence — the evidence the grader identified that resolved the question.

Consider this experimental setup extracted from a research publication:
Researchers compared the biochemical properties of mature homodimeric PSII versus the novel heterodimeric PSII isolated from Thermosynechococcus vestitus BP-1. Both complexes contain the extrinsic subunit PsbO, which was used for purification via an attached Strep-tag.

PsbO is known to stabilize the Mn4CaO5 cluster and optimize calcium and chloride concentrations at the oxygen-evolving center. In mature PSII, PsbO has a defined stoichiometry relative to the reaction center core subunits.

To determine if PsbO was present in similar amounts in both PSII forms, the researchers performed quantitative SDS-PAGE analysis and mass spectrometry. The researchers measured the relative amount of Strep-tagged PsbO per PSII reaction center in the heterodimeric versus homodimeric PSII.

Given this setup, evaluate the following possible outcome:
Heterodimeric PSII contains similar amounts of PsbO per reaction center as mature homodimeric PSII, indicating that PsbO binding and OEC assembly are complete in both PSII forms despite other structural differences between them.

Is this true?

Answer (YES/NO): NO